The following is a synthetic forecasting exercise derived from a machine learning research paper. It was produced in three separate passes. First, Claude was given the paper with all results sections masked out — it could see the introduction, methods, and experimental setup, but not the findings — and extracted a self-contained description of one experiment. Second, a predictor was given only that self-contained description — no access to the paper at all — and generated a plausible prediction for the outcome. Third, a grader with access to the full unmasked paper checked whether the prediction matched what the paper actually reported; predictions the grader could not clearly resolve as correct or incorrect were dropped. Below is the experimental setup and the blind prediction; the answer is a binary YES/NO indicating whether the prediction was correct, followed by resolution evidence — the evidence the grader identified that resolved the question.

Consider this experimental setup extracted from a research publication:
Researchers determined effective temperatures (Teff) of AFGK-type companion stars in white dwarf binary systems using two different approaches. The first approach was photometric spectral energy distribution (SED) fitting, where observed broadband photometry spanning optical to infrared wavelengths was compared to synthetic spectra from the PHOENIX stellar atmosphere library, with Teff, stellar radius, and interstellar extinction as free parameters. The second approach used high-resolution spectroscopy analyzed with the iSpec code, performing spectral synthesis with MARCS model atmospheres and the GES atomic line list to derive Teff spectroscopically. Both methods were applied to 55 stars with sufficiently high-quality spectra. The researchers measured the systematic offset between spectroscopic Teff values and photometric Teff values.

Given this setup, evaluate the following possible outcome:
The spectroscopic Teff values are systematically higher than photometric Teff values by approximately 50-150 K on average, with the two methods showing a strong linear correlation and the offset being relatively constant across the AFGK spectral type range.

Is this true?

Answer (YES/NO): NO